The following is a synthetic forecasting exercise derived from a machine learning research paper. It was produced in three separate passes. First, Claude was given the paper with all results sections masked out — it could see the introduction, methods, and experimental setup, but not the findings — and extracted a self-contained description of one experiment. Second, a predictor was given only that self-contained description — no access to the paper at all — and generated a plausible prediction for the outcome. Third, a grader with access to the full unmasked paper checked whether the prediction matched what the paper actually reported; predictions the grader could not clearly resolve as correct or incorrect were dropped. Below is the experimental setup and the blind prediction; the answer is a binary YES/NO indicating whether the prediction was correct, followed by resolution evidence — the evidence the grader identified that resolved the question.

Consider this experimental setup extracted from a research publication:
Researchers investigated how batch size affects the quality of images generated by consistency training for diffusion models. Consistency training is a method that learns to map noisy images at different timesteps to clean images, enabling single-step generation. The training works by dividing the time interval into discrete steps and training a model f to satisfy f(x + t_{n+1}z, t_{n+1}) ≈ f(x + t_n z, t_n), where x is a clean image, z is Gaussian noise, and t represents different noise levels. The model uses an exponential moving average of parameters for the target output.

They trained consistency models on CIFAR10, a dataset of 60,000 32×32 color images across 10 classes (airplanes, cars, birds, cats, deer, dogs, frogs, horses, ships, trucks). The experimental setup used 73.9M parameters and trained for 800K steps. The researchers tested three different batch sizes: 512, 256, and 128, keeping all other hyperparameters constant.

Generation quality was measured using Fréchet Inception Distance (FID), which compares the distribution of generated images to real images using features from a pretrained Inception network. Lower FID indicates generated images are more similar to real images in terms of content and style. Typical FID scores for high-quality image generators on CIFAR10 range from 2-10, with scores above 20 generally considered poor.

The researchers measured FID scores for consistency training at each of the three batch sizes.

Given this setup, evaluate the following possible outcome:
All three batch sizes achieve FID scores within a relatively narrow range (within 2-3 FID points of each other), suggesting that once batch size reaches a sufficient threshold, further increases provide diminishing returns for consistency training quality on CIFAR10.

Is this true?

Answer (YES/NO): NO